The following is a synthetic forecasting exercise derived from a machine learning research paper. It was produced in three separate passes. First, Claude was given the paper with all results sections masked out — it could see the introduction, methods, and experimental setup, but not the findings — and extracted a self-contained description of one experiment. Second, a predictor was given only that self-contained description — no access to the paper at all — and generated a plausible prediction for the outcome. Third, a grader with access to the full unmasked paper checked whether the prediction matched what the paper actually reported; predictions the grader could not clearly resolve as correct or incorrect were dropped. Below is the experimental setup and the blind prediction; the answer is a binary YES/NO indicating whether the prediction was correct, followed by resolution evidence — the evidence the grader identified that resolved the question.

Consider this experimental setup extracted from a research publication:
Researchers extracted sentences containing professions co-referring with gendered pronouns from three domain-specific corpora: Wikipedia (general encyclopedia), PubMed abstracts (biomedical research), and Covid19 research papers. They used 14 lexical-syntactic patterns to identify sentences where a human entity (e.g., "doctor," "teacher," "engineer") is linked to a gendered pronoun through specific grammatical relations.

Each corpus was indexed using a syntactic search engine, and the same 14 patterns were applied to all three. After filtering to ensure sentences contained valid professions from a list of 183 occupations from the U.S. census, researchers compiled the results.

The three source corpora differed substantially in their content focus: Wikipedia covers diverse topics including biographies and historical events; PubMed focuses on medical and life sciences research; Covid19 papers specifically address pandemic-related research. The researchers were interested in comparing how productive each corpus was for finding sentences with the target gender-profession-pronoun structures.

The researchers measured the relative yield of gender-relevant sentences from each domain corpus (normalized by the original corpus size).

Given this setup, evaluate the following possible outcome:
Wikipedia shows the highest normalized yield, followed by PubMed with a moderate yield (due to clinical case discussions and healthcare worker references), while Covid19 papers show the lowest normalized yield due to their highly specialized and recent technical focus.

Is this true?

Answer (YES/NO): NO